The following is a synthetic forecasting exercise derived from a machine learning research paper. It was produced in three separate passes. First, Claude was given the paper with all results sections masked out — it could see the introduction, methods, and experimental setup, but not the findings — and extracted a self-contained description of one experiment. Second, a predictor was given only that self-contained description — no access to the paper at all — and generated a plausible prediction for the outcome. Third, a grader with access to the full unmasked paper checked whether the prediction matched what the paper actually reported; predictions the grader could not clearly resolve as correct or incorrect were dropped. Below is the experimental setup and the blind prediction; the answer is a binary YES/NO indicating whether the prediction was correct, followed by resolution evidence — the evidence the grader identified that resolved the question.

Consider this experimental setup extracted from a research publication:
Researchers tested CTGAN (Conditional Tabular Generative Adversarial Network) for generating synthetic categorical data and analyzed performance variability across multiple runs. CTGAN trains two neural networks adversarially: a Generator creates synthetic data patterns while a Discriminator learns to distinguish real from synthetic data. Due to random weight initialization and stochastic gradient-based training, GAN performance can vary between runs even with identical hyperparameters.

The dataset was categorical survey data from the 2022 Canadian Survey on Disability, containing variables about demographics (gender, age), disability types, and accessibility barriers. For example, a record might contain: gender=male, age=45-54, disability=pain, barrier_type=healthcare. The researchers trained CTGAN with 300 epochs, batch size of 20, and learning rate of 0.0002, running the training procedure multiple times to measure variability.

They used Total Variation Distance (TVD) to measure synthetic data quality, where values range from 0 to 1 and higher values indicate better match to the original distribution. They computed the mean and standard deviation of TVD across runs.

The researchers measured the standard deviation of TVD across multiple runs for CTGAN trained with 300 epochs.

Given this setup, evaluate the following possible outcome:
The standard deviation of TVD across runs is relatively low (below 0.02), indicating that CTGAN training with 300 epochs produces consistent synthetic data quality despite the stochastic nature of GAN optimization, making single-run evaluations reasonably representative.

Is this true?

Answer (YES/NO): YES